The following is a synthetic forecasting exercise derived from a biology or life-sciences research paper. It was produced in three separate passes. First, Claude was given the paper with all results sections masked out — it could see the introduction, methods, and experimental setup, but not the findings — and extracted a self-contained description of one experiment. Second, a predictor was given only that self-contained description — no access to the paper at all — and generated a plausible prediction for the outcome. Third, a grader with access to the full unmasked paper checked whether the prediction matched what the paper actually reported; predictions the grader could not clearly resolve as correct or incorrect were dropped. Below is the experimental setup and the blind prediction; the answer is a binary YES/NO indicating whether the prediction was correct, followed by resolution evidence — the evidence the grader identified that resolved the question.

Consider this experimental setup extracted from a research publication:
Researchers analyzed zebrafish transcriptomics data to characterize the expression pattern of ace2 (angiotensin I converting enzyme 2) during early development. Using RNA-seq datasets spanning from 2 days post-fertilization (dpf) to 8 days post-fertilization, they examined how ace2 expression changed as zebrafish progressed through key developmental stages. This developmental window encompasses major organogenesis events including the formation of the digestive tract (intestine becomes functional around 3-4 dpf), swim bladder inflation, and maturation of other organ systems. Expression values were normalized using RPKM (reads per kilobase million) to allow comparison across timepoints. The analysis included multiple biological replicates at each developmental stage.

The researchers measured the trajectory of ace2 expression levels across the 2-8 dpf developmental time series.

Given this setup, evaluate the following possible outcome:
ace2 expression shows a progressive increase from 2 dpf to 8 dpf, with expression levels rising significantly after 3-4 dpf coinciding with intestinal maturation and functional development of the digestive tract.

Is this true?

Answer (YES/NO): NO